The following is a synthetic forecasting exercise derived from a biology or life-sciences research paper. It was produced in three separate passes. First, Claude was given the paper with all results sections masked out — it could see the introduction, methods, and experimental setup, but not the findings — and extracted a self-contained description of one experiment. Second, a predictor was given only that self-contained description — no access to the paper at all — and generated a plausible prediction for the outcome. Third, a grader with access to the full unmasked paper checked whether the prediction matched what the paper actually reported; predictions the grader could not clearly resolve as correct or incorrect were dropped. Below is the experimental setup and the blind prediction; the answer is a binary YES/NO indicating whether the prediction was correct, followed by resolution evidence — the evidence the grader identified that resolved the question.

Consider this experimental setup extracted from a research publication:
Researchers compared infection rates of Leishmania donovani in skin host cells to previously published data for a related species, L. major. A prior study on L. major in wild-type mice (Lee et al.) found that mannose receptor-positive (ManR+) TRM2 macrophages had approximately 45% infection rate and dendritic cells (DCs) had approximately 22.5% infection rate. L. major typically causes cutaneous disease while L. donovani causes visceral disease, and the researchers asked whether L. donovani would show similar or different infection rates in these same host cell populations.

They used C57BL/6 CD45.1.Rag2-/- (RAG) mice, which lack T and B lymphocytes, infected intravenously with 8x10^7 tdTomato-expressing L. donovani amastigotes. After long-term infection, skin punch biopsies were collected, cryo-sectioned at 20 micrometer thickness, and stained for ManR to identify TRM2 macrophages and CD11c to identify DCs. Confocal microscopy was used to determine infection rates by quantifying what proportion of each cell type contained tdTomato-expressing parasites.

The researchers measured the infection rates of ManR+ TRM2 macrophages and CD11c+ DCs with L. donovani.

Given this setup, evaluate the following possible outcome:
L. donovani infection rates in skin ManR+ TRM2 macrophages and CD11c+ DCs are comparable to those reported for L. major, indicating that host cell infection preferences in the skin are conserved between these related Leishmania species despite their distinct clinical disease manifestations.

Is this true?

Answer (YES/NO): NO